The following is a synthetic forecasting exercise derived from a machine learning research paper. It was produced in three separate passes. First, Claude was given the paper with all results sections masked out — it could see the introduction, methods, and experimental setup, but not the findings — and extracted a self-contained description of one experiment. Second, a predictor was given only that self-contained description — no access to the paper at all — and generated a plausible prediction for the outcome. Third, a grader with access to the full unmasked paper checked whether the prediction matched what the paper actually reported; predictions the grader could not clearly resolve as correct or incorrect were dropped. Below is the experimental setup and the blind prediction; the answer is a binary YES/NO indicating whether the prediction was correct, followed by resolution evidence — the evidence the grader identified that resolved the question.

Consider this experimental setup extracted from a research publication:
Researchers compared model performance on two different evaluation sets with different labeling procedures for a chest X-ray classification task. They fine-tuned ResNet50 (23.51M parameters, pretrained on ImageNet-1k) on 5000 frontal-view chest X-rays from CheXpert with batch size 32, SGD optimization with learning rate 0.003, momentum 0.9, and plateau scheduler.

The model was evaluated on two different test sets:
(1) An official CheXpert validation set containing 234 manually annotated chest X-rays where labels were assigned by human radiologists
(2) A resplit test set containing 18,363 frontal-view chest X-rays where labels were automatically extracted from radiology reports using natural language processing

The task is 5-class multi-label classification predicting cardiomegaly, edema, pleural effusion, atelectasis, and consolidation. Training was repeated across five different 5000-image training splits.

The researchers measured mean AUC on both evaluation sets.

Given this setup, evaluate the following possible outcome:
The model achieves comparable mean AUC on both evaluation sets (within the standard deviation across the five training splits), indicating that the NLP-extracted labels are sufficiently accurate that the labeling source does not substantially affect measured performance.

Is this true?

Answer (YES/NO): NO